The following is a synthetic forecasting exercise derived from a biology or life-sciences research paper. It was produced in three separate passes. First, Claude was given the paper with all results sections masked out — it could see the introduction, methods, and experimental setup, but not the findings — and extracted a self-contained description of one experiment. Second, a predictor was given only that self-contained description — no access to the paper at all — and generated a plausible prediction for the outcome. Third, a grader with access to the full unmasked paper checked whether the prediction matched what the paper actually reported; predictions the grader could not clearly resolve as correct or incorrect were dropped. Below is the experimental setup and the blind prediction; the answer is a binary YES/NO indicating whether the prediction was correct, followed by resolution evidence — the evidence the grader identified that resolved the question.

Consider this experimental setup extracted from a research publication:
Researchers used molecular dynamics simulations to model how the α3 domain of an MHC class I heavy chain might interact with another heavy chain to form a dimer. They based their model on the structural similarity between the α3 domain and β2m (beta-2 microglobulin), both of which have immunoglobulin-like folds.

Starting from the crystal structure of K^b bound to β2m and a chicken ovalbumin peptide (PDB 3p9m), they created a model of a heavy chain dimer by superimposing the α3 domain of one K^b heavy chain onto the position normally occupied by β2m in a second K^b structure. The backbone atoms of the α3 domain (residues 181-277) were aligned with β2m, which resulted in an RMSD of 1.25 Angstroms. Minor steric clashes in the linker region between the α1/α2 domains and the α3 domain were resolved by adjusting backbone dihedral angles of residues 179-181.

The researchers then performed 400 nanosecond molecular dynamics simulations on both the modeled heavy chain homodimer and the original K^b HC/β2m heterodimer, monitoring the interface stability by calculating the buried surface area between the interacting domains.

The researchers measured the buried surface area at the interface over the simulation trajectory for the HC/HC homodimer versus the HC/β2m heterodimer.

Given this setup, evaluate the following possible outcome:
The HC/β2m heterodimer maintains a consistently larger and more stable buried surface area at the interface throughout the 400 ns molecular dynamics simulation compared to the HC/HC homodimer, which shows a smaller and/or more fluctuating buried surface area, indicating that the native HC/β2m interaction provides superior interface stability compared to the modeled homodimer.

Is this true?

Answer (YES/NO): NO